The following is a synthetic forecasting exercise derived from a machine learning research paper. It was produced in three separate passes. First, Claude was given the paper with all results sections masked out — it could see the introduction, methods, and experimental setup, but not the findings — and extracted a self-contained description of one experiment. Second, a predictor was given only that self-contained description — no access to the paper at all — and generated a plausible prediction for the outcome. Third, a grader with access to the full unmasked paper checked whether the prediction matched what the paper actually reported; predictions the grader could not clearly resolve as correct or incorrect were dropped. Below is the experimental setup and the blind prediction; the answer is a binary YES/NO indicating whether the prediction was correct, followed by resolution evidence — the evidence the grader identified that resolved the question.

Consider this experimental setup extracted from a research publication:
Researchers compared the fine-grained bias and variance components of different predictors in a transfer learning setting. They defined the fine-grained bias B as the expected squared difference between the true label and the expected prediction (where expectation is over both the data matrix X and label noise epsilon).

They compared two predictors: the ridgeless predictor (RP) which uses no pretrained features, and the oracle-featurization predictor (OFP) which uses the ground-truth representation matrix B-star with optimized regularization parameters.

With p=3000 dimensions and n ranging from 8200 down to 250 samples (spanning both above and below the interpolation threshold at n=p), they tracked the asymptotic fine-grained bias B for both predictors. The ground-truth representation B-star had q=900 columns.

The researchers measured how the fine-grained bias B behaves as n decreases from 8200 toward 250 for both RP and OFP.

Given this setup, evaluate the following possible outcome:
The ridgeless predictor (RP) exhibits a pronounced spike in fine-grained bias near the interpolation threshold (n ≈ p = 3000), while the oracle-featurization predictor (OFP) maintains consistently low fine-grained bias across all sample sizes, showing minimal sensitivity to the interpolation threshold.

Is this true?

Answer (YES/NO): NO